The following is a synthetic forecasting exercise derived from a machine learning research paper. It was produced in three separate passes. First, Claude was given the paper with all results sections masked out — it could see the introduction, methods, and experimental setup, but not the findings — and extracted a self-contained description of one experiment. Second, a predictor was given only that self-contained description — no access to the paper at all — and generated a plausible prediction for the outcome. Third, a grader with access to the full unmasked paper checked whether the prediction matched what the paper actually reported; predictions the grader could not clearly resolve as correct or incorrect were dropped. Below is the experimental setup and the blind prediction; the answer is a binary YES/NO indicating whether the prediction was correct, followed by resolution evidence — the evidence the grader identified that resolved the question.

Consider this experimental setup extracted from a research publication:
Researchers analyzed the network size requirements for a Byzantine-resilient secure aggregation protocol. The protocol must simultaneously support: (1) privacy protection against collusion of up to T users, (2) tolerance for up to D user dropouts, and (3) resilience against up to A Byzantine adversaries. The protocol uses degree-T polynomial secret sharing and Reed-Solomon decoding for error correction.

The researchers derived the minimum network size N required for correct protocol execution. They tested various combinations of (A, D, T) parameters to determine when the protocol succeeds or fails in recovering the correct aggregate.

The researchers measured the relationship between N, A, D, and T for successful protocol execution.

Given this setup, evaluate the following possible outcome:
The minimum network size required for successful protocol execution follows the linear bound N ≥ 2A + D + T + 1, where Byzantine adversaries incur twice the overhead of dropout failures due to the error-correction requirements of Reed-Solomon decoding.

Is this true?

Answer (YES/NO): NO